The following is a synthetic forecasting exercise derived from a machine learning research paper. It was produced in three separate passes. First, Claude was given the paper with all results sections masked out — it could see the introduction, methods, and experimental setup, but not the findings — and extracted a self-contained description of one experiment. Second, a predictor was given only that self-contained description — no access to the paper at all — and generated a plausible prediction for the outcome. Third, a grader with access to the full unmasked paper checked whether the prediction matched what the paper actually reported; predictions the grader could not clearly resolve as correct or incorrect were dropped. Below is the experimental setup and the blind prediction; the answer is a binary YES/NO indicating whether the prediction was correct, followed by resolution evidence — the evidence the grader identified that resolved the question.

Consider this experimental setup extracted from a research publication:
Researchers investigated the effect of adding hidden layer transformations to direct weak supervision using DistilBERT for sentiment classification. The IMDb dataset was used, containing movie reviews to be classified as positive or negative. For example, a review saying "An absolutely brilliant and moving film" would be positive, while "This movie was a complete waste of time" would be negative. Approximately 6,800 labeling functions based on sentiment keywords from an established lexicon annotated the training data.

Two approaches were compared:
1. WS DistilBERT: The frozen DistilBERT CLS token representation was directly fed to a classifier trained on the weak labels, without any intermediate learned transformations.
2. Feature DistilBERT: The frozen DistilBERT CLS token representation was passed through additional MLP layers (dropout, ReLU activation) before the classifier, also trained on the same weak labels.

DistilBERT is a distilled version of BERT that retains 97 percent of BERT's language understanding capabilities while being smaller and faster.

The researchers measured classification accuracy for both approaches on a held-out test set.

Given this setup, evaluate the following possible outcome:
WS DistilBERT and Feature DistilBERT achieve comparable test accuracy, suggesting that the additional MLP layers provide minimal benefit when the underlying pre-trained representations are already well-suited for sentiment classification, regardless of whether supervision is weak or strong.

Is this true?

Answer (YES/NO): NO